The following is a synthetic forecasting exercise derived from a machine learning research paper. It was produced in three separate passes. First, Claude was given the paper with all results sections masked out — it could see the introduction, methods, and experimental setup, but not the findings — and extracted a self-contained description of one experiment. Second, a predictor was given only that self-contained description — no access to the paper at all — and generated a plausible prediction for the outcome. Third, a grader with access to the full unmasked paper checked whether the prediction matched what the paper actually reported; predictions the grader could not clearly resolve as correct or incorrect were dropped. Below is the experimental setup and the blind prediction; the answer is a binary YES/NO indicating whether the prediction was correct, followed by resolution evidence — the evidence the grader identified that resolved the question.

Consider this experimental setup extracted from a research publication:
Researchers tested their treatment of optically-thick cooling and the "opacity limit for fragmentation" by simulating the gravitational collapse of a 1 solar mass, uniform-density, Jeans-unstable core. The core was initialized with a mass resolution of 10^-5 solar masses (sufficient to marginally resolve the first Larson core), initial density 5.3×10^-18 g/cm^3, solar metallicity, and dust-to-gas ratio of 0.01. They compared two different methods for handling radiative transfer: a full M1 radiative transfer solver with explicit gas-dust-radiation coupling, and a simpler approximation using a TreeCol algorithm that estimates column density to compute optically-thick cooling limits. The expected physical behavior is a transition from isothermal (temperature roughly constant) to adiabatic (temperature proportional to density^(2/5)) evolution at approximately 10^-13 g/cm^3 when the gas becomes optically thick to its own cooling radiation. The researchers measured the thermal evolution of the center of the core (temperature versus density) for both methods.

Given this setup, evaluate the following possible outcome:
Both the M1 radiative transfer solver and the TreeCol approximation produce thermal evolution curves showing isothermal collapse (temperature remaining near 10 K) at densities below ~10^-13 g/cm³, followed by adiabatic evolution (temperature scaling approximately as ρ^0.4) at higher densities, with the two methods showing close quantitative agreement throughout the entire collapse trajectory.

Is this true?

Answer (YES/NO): YES